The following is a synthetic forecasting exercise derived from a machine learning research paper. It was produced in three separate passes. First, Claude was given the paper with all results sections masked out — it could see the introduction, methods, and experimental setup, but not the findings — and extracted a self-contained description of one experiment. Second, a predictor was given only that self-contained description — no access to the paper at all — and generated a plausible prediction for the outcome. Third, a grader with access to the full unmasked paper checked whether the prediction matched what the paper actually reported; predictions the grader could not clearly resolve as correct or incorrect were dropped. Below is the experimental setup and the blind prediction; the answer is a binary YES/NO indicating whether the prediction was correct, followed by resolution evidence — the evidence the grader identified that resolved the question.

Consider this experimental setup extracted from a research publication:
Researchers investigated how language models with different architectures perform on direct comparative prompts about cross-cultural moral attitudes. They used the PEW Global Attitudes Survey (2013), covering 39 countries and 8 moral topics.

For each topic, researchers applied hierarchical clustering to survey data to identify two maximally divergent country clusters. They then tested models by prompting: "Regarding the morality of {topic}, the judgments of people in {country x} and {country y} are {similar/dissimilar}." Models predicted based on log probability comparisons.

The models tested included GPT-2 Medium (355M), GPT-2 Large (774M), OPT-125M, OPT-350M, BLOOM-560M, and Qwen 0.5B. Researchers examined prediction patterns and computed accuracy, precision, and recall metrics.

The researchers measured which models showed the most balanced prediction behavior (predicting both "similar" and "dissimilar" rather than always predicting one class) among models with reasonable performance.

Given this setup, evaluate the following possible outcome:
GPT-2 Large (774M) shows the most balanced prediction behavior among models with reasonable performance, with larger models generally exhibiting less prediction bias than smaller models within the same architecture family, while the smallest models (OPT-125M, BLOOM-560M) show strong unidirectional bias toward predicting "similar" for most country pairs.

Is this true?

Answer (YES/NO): NO